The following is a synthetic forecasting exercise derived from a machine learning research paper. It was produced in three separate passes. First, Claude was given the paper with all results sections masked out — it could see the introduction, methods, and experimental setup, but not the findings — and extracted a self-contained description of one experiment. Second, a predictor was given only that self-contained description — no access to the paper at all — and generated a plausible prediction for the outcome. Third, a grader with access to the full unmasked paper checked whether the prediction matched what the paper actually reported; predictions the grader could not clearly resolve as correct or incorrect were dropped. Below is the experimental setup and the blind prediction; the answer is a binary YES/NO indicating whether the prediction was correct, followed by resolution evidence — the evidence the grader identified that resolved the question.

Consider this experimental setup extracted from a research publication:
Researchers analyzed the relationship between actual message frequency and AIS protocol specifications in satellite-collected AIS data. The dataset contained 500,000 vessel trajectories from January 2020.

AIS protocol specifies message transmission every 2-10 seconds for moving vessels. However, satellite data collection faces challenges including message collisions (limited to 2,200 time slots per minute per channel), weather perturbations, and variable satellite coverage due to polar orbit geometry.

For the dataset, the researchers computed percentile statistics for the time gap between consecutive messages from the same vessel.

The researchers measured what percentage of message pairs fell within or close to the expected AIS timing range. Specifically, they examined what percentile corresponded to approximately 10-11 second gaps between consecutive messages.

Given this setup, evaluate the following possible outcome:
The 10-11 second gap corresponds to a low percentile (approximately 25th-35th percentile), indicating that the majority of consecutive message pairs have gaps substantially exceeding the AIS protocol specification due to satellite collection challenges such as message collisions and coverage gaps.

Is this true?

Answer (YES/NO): YES